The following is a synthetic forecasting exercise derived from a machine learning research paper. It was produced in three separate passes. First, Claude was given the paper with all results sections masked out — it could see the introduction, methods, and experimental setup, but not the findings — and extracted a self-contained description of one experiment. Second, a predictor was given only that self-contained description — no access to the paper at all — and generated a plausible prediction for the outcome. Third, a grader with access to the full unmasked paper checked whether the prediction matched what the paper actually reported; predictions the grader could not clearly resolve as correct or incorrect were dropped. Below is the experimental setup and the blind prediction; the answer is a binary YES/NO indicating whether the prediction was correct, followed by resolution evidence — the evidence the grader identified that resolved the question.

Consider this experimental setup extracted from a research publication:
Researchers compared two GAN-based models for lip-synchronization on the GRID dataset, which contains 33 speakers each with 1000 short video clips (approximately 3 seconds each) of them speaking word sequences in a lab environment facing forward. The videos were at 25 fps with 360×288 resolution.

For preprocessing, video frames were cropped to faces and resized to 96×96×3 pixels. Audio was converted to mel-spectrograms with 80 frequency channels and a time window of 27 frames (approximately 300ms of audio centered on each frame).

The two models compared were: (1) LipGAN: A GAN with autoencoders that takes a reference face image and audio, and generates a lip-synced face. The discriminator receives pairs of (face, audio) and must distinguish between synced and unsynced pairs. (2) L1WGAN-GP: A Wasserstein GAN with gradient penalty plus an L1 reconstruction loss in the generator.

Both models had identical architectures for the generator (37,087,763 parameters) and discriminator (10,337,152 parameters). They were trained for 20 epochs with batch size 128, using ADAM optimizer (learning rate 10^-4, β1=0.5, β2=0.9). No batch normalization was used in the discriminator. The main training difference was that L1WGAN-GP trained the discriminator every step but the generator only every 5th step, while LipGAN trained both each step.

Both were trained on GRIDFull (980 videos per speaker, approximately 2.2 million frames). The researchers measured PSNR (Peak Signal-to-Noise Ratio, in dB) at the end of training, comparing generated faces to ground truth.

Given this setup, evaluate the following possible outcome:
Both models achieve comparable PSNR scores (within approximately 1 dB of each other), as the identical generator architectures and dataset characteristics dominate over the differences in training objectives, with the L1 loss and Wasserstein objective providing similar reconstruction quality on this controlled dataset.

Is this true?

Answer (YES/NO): YES